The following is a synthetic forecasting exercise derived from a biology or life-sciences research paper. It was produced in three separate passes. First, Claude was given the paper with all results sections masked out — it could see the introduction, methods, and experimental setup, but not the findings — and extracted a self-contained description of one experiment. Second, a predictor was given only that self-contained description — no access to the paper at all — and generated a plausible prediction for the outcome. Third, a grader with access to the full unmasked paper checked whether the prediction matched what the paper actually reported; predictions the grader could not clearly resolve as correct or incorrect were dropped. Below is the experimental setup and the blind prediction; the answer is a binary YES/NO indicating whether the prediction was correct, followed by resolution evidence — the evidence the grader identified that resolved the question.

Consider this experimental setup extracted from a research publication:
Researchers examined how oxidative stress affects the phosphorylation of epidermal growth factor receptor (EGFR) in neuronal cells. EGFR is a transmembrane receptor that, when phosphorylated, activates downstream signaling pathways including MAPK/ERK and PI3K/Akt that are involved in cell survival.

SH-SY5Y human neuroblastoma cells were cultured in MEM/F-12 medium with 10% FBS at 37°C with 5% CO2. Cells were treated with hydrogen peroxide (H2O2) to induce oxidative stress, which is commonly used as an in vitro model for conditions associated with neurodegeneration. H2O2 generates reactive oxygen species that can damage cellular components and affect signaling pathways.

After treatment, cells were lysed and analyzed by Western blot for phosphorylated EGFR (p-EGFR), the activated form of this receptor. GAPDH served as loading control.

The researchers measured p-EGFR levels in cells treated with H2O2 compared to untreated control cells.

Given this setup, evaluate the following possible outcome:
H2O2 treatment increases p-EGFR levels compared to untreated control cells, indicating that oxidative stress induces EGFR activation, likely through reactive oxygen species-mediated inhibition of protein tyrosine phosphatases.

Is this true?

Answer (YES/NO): NO